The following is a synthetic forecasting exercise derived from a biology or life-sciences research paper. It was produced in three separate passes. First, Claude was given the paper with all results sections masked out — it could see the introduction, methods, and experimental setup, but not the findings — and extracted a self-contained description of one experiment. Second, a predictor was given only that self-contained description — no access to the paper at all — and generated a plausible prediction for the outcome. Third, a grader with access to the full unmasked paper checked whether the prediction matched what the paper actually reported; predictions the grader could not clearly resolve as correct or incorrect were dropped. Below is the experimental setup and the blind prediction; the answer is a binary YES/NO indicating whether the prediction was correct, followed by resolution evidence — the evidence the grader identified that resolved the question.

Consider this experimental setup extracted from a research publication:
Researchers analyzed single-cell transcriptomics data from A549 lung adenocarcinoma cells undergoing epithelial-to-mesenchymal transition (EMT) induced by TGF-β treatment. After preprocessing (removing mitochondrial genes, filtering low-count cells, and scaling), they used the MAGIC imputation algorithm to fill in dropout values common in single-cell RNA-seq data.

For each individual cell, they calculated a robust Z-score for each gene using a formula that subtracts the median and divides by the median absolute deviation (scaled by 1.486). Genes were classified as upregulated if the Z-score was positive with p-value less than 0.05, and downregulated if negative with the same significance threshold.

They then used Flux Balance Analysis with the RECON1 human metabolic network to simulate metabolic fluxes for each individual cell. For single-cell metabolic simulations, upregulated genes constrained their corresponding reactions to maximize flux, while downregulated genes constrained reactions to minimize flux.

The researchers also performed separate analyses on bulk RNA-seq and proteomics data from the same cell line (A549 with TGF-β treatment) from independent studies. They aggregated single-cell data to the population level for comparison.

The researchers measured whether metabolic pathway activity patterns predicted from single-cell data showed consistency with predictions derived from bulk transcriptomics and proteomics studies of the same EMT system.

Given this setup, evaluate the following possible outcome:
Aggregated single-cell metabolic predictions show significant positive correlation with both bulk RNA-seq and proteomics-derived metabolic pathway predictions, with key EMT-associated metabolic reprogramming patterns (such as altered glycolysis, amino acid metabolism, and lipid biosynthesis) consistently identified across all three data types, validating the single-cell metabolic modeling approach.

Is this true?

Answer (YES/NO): NO